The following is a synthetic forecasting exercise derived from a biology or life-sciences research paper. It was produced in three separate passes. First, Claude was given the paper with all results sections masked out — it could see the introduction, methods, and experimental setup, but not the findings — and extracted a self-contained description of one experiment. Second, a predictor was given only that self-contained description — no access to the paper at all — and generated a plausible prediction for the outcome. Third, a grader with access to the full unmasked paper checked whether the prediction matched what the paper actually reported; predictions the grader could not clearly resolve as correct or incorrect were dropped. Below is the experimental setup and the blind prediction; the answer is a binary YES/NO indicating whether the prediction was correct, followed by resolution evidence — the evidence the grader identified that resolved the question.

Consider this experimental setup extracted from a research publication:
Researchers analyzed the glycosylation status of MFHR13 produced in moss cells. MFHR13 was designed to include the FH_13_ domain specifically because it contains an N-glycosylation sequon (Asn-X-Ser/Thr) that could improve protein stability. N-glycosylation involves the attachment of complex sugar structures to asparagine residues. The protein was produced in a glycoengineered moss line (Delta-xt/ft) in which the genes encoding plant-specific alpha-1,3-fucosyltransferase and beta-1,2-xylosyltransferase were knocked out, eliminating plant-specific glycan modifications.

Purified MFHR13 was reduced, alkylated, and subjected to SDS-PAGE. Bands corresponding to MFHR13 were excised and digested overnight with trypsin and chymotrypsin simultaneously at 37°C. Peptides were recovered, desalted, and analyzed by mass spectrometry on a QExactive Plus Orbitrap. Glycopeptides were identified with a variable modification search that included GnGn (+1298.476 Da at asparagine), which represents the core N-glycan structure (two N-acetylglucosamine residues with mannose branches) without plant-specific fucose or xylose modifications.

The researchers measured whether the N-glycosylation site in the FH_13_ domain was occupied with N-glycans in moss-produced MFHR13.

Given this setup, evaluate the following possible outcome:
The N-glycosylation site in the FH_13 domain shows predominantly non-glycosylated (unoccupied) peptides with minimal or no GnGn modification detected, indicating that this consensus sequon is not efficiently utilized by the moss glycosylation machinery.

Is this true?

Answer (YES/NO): NO